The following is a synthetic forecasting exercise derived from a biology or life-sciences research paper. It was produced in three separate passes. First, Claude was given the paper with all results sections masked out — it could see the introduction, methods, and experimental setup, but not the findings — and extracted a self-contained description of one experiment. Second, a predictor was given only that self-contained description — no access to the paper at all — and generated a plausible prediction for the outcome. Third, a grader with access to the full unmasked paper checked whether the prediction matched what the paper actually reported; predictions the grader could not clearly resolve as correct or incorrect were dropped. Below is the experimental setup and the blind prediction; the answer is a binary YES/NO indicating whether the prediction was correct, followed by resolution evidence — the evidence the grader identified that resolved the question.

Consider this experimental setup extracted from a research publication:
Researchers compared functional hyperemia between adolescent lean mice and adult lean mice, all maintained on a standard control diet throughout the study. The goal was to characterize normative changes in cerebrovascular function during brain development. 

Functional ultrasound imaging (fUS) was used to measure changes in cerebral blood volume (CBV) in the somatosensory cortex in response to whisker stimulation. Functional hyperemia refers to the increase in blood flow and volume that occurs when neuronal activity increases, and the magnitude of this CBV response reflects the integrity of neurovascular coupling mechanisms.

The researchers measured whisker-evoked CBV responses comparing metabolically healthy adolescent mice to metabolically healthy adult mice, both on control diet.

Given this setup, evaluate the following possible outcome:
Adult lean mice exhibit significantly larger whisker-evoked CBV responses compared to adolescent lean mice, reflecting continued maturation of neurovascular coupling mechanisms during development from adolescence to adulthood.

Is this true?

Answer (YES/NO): NO